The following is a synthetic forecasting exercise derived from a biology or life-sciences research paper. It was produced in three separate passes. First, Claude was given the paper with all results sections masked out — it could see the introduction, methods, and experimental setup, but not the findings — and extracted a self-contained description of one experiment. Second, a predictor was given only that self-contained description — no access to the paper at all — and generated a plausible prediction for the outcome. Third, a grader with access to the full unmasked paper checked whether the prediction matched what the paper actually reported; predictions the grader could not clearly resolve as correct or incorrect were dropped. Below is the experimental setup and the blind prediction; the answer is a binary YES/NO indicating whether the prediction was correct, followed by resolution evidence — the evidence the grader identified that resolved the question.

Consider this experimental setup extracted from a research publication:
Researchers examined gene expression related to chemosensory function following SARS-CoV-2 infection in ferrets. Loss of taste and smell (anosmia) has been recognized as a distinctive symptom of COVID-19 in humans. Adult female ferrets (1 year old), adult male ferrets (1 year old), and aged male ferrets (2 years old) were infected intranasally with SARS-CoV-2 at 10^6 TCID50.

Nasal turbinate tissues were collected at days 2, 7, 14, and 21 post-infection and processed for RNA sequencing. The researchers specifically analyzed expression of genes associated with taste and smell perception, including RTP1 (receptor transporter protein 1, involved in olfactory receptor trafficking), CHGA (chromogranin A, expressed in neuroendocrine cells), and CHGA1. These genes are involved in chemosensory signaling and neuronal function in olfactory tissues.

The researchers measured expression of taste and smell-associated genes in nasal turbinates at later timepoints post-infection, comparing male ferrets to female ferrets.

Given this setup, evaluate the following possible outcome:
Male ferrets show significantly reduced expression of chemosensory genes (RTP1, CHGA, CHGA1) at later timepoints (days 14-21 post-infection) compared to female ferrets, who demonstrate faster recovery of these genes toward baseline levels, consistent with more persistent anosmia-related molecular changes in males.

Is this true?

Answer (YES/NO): NO